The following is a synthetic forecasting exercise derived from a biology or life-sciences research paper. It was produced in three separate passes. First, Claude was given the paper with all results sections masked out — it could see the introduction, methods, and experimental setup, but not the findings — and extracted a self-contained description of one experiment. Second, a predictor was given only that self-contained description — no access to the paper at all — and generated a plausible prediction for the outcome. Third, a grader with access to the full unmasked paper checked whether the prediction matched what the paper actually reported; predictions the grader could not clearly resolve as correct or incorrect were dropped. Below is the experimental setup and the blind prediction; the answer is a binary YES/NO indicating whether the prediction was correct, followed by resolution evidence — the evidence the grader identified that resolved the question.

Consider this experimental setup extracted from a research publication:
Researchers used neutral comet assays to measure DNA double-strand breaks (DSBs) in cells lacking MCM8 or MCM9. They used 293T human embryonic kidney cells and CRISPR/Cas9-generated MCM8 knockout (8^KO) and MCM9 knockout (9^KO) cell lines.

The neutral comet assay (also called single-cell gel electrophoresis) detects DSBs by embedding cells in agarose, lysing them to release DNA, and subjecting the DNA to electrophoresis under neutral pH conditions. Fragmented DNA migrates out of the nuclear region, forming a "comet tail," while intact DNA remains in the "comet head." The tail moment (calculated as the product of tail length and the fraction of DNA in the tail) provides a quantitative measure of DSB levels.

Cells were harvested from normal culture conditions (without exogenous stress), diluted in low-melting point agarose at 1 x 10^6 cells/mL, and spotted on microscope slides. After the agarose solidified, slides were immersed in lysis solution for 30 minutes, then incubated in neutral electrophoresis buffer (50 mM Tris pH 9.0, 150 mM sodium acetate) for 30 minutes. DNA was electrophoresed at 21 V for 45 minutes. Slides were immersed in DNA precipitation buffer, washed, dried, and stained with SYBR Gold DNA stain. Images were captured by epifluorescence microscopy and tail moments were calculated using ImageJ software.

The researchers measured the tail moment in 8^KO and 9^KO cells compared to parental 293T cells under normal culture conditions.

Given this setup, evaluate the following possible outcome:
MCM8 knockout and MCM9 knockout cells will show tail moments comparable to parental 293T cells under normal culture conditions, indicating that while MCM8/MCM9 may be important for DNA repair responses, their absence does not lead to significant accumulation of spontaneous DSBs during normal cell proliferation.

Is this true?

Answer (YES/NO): YES